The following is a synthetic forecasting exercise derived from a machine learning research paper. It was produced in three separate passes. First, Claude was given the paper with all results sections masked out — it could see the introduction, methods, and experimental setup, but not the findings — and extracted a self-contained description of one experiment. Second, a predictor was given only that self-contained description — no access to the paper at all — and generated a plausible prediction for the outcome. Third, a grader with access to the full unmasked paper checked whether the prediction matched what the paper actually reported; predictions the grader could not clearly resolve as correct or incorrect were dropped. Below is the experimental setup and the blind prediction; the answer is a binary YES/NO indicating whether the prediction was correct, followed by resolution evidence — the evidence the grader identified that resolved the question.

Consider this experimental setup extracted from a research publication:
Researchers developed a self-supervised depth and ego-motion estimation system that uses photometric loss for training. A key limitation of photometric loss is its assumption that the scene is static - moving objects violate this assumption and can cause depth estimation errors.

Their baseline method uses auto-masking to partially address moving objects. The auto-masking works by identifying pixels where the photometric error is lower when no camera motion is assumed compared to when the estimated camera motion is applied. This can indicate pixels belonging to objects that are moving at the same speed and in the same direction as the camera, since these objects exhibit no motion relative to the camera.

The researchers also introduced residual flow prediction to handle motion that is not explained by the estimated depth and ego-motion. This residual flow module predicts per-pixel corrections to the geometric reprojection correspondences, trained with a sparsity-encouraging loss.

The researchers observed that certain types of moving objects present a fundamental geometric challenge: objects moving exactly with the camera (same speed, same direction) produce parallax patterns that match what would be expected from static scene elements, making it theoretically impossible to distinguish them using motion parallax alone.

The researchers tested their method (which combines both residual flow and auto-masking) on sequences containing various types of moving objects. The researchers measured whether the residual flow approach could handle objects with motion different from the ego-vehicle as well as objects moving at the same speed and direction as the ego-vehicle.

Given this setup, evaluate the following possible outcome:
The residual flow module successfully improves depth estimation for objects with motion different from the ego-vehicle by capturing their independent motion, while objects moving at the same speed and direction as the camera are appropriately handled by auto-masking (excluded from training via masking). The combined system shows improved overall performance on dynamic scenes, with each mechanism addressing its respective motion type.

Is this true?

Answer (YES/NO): NO